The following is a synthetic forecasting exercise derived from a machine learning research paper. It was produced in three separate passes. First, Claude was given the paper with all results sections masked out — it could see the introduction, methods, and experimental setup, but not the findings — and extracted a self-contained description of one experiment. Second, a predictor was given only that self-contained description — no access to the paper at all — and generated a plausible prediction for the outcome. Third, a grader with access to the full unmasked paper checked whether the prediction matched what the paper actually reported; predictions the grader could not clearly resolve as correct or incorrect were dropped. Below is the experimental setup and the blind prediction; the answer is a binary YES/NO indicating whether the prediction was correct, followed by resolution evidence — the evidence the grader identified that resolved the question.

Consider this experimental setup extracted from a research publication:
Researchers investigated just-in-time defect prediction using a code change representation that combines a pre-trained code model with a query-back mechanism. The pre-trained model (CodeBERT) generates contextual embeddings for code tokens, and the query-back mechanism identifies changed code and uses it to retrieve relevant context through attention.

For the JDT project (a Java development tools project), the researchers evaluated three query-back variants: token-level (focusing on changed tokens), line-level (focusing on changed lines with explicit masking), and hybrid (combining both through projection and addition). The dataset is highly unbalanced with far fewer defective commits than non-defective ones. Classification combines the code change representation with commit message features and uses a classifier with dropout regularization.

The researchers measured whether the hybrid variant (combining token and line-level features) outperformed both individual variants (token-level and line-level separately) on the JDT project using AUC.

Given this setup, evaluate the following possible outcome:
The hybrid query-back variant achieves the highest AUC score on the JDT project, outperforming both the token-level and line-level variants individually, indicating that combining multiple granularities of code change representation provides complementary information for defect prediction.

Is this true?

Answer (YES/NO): NO